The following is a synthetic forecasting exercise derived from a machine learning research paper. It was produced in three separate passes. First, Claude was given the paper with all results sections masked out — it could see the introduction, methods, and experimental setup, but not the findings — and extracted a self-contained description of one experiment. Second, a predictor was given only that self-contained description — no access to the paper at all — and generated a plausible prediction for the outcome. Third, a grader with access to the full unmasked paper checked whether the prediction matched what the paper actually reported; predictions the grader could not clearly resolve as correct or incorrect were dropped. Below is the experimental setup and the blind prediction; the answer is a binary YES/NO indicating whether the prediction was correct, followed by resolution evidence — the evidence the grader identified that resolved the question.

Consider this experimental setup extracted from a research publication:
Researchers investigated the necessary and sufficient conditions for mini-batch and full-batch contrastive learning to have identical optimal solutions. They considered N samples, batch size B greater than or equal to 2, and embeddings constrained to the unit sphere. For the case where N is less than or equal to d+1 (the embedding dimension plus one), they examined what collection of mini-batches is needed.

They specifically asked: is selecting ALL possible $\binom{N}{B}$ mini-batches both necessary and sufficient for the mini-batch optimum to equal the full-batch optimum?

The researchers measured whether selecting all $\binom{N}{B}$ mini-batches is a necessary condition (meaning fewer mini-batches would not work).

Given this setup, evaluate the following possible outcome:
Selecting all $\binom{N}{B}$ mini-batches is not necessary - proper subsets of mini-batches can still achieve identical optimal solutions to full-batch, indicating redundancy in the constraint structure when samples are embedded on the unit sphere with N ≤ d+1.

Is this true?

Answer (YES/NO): NO